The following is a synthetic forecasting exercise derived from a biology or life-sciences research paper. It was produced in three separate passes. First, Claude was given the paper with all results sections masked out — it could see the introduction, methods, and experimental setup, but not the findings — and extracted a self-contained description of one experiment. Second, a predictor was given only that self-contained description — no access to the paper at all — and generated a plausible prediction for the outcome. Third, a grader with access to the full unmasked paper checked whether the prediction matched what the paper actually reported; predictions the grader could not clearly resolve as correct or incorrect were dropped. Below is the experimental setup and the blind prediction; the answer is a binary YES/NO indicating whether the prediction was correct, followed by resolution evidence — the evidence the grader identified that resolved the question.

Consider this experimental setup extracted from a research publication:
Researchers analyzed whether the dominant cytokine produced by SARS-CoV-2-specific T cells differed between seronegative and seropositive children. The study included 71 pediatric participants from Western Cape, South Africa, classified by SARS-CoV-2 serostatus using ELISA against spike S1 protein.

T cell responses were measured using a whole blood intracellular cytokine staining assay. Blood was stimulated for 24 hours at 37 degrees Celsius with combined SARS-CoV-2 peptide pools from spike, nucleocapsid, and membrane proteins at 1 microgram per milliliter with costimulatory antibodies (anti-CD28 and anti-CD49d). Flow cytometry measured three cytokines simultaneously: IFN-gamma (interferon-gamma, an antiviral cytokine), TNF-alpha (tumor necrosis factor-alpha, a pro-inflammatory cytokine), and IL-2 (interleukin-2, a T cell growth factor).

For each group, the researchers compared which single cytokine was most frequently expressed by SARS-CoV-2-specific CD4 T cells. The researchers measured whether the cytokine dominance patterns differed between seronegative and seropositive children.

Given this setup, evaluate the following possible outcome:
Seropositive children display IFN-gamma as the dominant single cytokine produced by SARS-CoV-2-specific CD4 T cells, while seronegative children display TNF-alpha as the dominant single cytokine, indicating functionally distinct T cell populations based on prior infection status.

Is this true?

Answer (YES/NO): NO